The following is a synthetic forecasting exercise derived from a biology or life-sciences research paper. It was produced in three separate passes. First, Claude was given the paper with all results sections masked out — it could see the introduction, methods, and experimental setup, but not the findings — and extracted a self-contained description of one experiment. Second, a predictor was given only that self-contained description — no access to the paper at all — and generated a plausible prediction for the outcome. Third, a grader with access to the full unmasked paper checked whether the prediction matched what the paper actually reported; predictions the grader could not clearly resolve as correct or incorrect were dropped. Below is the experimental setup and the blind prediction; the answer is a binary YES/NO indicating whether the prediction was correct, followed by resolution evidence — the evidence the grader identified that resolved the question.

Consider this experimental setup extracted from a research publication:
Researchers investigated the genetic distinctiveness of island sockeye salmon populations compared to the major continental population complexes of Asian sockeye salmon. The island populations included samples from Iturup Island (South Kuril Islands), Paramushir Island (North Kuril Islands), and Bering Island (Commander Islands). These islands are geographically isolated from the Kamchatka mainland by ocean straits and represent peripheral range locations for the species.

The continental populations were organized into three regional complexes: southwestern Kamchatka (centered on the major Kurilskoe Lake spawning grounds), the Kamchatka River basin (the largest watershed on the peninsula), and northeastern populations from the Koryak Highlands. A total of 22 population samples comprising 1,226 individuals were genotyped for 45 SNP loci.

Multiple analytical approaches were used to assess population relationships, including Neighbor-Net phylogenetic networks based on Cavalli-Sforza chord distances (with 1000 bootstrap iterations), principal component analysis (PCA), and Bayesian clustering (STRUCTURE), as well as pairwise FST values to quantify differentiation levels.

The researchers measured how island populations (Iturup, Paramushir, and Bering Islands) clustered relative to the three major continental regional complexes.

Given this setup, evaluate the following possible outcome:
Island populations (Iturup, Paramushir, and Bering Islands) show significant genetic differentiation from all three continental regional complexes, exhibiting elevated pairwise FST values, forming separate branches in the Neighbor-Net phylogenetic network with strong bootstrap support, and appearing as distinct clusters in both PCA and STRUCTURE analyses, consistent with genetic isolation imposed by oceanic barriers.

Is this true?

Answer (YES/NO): NO